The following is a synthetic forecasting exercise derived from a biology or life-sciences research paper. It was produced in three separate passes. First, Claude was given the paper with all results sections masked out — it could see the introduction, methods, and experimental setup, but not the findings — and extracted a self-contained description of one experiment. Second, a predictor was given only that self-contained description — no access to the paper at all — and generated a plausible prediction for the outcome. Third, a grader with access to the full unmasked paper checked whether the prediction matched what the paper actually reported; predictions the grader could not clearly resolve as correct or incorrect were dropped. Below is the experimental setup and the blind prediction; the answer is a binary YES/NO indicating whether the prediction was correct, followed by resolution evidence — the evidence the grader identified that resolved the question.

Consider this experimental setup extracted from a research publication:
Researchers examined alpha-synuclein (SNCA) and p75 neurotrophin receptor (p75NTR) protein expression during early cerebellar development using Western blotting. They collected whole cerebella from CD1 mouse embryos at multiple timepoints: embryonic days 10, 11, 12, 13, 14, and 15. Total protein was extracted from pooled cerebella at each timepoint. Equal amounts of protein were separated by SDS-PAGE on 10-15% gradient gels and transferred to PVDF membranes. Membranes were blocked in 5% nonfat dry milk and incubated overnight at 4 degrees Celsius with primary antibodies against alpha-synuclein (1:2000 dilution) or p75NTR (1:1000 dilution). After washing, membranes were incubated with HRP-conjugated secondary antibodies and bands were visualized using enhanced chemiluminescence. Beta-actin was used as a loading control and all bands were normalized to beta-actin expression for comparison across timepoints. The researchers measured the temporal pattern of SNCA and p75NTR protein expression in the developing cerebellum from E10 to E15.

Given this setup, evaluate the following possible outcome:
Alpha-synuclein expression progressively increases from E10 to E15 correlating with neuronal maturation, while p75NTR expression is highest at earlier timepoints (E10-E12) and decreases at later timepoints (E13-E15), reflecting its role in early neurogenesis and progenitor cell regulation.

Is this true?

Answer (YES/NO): NO